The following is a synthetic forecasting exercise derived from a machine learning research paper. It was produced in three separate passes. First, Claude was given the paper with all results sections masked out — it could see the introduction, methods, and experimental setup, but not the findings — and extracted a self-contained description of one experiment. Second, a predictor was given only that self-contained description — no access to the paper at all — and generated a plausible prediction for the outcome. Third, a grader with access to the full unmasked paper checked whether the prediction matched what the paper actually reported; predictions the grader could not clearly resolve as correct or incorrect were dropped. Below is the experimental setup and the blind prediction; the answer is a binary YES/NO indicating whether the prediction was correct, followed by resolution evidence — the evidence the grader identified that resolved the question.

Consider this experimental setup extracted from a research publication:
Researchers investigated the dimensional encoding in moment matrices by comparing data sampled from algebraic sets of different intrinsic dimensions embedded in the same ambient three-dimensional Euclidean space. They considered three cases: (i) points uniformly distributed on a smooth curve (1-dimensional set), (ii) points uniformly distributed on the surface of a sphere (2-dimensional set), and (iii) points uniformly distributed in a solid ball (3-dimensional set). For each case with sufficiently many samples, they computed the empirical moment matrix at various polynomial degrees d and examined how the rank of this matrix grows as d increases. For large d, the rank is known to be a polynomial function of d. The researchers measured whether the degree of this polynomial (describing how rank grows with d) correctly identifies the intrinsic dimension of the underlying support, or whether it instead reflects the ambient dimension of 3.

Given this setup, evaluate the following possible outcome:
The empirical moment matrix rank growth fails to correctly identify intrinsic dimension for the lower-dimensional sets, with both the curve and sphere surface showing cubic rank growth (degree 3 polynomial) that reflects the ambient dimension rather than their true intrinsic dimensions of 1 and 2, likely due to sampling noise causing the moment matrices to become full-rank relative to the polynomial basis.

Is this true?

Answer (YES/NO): NO